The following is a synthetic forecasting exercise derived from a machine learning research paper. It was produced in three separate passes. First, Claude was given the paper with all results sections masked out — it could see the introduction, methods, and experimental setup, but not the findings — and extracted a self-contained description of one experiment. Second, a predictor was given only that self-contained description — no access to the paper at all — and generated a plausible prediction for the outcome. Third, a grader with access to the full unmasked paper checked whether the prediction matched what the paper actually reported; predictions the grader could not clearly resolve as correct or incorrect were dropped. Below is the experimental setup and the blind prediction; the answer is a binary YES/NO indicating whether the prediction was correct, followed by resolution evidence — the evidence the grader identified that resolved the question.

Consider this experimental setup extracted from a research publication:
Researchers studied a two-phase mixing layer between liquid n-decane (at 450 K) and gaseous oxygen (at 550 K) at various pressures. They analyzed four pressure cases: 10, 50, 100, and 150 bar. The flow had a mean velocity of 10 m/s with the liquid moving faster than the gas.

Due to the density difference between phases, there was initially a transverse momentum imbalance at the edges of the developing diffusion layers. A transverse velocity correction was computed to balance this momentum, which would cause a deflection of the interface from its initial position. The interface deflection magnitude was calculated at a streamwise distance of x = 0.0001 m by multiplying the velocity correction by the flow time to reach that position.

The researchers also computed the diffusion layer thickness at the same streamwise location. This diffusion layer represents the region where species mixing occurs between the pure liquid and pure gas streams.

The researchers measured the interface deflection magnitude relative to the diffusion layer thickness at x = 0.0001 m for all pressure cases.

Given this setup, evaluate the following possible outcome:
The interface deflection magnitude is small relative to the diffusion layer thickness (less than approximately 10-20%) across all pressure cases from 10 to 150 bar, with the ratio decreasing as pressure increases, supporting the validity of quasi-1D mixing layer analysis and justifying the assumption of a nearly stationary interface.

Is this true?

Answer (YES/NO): NO